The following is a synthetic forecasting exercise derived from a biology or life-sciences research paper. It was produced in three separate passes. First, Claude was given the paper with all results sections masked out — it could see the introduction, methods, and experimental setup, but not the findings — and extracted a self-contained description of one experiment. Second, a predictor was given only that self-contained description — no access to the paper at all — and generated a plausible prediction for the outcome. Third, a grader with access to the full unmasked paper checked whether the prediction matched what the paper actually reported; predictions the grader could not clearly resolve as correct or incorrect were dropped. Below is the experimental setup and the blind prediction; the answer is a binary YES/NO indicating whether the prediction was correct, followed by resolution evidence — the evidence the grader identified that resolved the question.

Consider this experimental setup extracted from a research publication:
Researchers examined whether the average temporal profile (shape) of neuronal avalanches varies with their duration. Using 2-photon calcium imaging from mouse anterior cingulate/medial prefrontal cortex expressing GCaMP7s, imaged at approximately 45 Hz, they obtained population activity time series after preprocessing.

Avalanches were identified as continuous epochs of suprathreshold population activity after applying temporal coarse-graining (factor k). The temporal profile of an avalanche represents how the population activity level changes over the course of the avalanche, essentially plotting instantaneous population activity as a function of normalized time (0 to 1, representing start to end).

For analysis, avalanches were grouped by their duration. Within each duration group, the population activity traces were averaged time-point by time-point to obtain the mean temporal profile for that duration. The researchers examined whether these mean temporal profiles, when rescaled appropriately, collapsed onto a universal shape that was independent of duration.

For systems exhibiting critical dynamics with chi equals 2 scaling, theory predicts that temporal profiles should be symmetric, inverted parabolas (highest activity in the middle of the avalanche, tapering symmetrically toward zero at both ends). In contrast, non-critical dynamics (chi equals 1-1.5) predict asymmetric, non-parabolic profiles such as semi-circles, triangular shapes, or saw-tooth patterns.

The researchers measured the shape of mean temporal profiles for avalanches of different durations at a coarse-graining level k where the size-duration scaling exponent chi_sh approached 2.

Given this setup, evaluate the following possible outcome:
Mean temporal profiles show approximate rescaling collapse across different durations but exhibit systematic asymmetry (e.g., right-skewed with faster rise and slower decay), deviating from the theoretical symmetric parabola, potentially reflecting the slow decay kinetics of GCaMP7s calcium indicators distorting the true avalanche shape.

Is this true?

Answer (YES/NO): NO